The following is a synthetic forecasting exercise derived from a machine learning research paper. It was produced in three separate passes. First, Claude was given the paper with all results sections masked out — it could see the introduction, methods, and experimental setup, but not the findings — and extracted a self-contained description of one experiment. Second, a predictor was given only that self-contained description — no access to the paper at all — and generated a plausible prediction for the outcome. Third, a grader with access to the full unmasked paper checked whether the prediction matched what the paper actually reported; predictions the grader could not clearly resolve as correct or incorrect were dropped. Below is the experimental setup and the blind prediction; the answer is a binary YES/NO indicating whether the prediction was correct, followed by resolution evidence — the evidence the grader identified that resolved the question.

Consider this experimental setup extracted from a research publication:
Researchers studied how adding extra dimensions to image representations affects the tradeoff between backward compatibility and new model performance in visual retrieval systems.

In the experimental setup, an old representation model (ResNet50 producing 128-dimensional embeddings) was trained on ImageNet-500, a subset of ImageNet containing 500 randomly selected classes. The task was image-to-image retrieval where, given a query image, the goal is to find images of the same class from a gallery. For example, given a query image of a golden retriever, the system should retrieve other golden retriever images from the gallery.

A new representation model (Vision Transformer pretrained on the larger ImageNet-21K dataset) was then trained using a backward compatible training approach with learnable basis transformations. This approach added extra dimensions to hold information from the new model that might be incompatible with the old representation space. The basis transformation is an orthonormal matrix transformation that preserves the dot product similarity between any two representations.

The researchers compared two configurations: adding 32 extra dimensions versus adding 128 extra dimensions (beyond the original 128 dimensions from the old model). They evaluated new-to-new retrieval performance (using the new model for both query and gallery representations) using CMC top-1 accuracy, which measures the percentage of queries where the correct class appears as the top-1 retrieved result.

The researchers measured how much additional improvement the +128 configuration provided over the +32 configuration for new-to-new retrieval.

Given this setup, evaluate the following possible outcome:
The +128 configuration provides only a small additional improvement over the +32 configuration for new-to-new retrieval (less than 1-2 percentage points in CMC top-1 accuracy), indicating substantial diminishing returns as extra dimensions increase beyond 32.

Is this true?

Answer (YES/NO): YES